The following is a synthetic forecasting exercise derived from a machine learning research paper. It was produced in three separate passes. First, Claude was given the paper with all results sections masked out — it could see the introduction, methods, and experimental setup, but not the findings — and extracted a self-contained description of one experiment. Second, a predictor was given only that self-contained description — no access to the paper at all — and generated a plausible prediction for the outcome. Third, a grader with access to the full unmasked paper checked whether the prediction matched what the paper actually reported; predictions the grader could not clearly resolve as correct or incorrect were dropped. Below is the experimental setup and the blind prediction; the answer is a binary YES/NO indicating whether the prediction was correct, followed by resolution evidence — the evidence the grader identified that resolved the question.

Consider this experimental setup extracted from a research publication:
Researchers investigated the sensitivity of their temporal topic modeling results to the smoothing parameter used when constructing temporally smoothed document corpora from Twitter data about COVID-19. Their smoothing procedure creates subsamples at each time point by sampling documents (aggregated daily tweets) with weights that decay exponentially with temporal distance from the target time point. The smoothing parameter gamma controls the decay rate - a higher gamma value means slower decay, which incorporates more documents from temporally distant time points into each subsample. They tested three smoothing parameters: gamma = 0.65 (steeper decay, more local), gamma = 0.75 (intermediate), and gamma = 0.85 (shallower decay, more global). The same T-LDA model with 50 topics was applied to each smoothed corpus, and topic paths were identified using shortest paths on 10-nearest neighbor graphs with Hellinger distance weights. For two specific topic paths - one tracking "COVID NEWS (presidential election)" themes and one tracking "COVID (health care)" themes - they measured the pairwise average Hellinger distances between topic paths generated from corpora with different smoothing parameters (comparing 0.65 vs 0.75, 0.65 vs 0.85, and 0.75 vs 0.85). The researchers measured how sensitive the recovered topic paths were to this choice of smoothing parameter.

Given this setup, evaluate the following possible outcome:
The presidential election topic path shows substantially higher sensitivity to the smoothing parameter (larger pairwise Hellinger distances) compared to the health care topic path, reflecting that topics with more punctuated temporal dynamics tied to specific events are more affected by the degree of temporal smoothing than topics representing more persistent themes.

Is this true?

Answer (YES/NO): NO